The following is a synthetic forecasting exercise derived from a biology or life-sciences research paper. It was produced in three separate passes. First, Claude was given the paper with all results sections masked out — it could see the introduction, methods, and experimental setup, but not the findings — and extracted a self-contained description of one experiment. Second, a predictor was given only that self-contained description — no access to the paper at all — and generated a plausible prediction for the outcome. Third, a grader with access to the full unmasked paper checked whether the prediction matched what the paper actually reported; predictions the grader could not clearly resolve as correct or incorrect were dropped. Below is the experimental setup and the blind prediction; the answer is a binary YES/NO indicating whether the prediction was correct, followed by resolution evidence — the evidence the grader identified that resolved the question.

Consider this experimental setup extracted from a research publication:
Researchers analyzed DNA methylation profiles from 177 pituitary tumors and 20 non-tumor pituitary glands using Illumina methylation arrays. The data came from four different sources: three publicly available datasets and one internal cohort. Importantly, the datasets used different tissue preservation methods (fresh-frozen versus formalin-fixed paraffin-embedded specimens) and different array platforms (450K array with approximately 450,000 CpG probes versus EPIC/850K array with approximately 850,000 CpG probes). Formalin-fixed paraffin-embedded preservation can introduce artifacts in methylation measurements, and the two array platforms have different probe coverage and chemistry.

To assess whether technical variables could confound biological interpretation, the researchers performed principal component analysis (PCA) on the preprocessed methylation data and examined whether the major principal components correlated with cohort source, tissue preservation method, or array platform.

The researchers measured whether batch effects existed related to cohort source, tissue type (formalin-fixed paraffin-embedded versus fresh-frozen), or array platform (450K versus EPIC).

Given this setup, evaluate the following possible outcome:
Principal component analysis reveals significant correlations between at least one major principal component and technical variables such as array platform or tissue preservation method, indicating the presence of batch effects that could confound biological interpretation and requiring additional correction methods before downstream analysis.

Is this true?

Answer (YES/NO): NO